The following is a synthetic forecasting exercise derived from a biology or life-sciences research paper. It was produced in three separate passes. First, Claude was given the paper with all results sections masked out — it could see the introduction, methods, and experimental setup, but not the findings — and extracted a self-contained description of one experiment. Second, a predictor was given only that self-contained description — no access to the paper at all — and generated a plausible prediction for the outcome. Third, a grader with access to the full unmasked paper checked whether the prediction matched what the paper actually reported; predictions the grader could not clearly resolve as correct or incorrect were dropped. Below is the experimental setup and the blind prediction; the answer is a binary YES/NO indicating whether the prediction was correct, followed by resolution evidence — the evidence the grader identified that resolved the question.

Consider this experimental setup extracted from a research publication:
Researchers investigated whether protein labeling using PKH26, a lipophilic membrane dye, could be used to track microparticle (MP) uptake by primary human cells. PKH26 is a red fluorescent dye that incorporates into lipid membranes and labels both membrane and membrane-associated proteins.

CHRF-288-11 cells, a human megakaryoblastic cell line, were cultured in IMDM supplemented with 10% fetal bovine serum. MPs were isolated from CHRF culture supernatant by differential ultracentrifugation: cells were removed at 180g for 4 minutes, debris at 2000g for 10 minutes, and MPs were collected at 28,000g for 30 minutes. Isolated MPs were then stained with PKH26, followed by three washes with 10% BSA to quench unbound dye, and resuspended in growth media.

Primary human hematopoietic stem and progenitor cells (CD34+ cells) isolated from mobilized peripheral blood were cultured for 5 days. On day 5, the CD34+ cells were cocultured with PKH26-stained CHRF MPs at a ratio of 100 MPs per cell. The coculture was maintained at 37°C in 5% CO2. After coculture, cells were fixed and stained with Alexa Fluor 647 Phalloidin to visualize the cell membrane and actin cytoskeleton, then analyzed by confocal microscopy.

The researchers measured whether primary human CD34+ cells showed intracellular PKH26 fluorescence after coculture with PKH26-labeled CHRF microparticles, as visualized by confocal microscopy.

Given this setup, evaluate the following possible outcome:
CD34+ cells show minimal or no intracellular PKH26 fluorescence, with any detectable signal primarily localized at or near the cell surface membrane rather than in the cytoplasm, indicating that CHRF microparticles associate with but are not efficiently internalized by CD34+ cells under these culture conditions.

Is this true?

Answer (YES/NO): NO